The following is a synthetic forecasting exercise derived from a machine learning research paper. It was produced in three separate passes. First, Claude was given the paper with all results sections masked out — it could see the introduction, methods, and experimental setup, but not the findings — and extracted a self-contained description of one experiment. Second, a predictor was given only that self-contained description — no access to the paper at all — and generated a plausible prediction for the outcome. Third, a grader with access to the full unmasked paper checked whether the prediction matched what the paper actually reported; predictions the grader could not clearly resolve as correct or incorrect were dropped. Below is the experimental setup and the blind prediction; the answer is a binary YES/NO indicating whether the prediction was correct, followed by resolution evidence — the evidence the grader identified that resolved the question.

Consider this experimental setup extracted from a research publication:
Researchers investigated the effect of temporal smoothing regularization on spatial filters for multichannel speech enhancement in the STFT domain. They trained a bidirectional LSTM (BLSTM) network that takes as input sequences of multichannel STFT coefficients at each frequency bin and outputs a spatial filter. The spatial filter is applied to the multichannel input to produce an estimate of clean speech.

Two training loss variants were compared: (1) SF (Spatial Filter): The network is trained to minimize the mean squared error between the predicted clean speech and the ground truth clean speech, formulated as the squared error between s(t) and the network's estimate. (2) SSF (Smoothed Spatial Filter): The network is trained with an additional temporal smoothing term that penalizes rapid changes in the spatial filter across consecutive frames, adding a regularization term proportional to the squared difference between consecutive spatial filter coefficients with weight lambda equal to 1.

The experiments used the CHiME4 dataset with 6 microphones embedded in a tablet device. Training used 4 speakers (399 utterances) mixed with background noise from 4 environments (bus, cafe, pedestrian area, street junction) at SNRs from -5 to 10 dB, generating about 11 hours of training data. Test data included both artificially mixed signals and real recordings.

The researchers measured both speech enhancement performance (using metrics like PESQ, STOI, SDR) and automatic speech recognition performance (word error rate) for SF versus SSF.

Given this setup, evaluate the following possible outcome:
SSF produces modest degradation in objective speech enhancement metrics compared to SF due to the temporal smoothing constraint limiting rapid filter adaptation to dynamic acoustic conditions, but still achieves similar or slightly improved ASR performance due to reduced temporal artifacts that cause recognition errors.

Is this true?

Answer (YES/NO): YES